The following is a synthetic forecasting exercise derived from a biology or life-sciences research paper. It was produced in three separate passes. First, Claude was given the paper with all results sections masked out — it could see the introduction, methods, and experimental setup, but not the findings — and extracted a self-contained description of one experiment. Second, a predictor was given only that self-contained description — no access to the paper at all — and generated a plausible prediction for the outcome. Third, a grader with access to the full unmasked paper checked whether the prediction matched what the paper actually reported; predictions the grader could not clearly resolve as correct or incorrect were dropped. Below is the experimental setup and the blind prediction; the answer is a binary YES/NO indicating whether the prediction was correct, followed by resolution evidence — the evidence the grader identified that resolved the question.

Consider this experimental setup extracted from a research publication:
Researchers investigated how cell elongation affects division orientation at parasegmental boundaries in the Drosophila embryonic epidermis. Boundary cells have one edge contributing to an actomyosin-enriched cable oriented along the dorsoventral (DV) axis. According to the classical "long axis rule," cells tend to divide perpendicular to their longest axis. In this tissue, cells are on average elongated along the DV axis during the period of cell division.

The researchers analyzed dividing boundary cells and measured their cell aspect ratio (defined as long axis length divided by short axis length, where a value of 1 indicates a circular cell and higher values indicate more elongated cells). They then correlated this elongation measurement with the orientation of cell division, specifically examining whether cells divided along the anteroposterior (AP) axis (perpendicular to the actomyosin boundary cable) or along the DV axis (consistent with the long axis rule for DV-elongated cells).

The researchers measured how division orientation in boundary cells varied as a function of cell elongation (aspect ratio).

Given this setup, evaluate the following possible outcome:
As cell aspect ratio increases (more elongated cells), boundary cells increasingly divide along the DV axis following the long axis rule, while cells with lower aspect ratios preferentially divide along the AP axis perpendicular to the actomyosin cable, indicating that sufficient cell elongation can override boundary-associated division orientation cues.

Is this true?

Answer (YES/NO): YES